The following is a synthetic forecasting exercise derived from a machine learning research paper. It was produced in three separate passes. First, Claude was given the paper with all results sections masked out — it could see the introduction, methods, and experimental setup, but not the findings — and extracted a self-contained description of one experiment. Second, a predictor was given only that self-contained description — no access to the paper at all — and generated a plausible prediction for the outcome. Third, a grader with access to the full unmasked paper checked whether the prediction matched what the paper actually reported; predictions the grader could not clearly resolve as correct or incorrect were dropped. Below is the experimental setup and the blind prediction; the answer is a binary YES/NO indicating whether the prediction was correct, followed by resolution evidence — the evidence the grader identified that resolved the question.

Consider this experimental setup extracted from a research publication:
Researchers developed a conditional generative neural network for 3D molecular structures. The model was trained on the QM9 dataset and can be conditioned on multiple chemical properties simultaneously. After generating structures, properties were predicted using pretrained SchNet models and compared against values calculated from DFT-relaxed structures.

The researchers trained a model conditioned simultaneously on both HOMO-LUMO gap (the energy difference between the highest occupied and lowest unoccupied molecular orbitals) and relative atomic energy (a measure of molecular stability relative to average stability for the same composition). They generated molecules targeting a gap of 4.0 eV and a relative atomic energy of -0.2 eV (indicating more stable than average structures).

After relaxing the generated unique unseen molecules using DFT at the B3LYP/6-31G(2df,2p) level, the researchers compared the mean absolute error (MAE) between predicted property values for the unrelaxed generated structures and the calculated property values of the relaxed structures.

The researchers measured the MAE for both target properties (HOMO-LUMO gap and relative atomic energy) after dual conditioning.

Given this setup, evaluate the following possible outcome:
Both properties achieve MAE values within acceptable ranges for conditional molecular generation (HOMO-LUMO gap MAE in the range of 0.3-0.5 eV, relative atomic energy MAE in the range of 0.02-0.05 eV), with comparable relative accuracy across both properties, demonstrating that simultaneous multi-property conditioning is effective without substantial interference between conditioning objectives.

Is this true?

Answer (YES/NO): YES